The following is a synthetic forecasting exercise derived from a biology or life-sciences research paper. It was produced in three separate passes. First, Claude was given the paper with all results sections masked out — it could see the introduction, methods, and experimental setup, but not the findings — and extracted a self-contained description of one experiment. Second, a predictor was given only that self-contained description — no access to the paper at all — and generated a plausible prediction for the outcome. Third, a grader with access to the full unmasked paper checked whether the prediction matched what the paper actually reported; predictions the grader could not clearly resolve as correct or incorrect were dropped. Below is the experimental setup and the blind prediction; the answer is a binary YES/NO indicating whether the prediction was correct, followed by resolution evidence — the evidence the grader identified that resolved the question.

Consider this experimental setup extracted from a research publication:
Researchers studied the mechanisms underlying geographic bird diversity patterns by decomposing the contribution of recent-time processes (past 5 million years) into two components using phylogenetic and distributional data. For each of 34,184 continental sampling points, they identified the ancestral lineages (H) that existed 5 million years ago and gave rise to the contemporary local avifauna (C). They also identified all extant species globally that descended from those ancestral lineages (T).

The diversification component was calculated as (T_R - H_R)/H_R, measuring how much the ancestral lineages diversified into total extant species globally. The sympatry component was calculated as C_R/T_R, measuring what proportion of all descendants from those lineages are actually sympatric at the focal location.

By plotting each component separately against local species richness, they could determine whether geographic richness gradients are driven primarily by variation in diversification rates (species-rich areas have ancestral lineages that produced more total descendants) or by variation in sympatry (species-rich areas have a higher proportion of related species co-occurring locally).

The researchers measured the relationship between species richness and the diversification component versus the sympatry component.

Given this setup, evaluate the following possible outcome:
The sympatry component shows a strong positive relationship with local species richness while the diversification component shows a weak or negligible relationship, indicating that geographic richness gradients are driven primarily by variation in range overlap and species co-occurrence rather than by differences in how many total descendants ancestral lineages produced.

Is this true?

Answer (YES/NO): NO